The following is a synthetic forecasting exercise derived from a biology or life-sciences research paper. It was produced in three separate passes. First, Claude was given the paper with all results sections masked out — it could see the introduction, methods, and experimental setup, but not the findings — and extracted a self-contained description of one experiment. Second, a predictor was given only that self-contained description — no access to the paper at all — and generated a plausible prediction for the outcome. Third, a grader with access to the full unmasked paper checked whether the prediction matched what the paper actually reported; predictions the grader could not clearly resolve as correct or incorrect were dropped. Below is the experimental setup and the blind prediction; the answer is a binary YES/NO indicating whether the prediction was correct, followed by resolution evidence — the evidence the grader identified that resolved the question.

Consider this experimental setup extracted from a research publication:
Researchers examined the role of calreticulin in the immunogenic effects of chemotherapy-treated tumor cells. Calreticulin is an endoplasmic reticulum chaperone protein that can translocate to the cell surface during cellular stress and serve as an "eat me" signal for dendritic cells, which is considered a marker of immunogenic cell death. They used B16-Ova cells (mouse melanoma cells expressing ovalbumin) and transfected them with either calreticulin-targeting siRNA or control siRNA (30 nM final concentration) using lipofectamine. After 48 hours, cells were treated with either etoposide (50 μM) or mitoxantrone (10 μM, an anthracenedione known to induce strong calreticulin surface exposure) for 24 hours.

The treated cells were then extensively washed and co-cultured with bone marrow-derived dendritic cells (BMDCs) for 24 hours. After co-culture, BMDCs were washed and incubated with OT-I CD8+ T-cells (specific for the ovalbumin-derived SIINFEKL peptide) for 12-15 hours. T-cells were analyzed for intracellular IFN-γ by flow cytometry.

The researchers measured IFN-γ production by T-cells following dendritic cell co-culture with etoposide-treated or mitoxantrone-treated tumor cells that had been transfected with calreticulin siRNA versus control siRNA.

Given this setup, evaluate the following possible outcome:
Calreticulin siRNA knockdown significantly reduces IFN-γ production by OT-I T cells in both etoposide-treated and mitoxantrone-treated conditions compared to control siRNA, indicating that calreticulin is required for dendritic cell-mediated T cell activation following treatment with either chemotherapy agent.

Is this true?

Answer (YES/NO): NO